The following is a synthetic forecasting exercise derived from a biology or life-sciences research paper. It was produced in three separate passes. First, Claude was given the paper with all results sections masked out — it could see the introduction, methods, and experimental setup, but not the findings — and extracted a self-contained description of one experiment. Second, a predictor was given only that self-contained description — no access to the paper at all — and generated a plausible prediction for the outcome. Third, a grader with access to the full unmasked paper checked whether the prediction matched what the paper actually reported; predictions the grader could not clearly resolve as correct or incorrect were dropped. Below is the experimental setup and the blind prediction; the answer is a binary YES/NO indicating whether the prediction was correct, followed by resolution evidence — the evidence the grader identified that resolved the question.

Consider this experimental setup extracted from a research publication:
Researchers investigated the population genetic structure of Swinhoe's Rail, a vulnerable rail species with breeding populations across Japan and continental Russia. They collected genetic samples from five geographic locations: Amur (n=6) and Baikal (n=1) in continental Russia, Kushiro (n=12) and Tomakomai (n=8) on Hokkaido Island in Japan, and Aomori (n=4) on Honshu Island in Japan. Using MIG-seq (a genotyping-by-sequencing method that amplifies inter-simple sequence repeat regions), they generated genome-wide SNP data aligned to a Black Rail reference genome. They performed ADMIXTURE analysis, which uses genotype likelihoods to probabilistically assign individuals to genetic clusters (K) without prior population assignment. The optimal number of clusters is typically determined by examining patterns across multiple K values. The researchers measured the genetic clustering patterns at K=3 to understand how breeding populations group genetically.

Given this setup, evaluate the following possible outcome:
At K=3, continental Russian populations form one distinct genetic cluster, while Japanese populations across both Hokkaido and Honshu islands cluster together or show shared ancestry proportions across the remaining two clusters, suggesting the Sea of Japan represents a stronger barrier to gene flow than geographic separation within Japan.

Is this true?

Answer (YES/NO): NO